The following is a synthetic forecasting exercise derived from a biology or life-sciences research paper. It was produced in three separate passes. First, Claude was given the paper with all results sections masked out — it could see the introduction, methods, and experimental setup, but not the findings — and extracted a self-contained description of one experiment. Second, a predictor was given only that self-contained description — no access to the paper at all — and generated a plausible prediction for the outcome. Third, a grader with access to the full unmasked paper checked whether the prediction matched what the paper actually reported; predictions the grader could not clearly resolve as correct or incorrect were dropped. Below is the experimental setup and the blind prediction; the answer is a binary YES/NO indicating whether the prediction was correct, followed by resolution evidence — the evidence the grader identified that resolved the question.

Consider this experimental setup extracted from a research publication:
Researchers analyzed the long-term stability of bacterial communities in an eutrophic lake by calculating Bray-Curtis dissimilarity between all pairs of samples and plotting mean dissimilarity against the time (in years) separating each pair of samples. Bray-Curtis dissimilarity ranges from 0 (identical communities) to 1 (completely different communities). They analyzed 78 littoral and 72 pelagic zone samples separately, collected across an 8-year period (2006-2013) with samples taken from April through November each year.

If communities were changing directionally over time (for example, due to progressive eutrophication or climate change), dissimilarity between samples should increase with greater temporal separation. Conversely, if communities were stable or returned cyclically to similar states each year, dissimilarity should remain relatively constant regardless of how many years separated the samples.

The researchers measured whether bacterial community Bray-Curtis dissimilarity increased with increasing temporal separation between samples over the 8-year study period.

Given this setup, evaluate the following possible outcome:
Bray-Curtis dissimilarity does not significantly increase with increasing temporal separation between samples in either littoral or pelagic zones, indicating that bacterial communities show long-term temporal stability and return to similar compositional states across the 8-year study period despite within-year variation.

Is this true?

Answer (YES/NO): YES